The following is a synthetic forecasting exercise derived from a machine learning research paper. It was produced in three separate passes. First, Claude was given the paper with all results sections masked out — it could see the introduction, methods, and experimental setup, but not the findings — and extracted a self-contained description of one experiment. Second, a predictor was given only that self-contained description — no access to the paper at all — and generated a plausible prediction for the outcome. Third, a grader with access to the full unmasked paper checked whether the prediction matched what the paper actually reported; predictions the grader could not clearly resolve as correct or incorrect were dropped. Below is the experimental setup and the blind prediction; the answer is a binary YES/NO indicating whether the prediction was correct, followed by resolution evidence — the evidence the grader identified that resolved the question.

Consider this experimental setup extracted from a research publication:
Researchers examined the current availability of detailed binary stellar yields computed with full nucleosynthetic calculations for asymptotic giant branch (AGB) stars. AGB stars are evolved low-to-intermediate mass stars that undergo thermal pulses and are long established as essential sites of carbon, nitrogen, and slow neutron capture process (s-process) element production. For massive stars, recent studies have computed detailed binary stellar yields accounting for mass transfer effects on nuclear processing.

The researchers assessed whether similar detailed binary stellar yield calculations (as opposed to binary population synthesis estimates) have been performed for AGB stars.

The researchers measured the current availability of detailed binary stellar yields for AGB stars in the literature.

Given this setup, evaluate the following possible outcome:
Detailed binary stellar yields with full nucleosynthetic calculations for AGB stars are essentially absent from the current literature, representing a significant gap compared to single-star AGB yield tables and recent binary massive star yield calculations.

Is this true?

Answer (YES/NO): YES